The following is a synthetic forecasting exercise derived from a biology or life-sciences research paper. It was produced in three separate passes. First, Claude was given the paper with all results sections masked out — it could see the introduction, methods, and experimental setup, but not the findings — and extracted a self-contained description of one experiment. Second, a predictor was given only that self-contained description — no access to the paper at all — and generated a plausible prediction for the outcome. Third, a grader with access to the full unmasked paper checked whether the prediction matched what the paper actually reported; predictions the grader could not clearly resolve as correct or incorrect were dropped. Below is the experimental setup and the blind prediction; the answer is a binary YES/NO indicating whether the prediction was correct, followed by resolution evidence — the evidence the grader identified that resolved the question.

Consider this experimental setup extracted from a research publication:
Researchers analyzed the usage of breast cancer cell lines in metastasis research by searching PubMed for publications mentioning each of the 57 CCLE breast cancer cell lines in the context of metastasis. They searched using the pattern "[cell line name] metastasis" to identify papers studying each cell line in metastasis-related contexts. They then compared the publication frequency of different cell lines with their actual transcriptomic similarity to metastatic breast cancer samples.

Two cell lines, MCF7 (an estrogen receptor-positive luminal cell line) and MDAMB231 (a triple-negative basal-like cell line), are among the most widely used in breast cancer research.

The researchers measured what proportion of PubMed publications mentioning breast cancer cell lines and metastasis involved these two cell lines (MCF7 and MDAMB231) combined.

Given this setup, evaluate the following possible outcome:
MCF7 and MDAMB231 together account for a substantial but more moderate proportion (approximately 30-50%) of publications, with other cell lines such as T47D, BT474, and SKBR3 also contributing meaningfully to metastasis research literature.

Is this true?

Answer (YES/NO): NO